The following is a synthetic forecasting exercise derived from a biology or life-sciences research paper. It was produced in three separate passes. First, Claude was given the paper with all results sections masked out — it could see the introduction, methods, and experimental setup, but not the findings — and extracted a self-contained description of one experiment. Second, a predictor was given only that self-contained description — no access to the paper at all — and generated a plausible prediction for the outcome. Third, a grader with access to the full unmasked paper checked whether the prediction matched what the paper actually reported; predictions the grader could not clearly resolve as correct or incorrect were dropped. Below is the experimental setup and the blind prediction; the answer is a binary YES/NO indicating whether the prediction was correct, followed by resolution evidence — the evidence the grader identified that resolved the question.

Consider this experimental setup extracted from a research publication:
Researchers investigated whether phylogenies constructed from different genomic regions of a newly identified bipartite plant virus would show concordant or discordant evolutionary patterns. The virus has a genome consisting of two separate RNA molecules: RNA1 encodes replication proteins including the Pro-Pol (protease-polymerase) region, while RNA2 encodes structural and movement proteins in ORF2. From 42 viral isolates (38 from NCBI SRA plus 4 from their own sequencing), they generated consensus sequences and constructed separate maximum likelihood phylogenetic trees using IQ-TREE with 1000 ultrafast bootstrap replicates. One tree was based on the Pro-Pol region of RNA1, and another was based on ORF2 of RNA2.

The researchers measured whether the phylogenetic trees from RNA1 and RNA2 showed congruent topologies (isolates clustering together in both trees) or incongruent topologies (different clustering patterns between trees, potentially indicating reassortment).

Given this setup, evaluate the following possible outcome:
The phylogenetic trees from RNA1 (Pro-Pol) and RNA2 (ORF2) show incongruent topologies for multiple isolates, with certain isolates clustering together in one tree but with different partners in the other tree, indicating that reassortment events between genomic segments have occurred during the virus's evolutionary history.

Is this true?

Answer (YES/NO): YES